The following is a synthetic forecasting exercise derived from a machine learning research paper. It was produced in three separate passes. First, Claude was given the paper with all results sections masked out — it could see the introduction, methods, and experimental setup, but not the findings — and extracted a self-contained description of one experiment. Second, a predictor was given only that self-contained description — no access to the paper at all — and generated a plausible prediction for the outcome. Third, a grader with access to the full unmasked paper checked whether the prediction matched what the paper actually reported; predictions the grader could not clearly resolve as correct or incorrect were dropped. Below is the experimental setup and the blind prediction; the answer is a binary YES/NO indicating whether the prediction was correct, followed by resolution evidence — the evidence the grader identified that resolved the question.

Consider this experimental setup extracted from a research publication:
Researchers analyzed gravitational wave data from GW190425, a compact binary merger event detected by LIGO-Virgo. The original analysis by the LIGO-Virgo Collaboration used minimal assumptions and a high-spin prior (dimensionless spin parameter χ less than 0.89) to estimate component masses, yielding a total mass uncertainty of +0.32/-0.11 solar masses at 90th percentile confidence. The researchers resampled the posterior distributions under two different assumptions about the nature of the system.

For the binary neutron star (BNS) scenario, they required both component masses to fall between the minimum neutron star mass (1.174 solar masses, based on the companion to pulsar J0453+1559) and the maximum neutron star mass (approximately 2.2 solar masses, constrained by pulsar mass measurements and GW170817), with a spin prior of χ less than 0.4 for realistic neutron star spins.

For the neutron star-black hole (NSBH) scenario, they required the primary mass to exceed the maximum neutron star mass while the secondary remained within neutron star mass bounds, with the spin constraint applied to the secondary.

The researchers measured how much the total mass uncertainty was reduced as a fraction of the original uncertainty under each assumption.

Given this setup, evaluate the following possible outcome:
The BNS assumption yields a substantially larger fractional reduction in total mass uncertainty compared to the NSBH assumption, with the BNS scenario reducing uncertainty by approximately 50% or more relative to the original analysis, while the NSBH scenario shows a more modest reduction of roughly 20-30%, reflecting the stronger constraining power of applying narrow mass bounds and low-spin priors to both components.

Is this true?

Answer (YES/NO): NO